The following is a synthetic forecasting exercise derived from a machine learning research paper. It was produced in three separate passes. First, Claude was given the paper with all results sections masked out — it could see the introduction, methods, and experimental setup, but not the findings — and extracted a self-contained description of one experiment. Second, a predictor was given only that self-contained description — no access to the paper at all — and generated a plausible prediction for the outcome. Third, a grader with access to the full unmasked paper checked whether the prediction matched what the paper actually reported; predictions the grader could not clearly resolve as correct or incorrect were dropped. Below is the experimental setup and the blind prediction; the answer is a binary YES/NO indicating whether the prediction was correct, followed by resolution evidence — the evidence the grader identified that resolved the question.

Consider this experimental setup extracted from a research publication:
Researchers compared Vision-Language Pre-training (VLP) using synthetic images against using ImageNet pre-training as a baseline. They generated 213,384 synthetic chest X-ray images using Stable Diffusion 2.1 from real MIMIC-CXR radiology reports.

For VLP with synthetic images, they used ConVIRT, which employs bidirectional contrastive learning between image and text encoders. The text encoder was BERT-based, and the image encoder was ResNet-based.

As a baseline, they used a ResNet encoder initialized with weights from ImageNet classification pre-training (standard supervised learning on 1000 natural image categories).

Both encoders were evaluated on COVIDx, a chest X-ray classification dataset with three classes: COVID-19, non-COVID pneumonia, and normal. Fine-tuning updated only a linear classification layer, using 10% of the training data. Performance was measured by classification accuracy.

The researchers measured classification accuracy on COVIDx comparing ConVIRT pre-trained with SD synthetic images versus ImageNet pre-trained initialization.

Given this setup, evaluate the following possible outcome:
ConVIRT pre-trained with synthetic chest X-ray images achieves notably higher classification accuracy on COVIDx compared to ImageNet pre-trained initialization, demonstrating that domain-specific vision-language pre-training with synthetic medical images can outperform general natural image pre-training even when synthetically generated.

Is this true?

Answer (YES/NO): NO